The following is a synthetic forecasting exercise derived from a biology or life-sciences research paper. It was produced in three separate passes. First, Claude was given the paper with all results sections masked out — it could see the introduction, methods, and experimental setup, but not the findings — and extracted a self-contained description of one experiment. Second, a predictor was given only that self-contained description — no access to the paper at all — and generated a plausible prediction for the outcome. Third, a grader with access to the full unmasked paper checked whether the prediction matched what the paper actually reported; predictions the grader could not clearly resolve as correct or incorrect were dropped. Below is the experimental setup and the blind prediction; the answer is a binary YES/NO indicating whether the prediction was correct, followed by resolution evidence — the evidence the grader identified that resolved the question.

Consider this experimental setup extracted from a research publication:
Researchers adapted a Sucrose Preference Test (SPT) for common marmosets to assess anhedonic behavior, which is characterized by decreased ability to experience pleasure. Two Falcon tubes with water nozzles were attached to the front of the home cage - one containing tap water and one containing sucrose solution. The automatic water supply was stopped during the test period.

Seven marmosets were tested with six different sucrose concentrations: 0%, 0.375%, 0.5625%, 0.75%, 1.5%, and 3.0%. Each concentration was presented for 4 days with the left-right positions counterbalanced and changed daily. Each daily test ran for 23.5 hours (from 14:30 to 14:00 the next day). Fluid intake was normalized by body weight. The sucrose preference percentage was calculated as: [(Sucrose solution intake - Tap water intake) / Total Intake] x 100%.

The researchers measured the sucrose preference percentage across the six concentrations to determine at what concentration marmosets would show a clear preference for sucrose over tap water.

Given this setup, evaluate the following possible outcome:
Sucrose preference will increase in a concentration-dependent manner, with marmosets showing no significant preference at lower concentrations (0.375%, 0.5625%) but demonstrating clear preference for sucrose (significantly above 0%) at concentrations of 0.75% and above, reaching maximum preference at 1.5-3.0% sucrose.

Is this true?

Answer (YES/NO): NO